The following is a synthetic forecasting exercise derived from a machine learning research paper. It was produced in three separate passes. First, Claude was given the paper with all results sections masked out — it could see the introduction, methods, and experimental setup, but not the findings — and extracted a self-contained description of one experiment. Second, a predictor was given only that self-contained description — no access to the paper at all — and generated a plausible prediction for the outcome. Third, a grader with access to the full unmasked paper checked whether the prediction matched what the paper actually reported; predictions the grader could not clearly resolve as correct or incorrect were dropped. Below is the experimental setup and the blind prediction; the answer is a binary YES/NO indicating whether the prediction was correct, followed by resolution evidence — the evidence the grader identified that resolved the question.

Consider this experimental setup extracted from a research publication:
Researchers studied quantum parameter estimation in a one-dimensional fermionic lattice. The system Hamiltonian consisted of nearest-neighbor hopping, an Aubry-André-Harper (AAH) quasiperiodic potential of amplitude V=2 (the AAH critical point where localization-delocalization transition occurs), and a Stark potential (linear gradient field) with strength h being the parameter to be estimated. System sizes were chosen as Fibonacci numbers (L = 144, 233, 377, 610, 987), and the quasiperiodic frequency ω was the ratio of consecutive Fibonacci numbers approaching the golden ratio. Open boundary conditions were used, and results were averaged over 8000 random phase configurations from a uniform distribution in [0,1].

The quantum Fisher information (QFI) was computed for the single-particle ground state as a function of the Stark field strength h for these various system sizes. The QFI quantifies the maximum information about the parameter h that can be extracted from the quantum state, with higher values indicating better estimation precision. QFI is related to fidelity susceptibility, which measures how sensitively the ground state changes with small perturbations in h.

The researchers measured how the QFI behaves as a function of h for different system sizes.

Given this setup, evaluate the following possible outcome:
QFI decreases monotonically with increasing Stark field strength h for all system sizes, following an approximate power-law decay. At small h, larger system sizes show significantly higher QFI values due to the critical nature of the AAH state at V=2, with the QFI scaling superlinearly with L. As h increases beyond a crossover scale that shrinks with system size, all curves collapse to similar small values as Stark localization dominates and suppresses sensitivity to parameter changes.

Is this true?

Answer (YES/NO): NO